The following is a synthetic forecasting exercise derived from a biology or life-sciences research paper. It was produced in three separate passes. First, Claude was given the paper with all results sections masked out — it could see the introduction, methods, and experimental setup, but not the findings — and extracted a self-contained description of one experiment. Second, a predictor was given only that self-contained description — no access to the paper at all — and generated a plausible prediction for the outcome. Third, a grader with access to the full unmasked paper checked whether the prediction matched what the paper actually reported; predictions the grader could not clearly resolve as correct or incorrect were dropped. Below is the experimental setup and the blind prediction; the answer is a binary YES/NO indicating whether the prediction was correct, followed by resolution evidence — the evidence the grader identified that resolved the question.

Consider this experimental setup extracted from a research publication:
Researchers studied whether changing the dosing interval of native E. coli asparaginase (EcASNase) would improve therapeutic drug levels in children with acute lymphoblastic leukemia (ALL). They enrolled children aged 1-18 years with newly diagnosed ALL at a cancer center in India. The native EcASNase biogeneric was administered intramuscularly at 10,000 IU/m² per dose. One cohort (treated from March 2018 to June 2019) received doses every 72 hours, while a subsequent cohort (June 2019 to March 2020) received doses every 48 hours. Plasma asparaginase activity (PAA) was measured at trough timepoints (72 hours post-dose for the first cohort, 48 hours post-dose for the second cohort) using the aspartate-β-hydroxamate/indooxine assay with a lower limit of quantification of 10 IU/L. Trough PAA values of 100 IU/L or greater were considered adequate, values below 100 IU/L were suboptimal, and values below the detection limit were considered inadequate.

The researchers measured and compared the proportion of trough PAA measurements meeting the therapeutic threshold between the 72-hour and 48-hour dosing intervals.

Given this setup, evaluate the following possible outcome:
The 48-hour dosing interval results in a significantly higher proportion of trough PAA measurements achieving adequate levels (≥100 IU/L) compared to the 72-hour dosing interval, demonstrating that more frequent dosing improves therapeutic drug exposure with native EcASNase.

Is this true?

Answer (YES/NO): YES